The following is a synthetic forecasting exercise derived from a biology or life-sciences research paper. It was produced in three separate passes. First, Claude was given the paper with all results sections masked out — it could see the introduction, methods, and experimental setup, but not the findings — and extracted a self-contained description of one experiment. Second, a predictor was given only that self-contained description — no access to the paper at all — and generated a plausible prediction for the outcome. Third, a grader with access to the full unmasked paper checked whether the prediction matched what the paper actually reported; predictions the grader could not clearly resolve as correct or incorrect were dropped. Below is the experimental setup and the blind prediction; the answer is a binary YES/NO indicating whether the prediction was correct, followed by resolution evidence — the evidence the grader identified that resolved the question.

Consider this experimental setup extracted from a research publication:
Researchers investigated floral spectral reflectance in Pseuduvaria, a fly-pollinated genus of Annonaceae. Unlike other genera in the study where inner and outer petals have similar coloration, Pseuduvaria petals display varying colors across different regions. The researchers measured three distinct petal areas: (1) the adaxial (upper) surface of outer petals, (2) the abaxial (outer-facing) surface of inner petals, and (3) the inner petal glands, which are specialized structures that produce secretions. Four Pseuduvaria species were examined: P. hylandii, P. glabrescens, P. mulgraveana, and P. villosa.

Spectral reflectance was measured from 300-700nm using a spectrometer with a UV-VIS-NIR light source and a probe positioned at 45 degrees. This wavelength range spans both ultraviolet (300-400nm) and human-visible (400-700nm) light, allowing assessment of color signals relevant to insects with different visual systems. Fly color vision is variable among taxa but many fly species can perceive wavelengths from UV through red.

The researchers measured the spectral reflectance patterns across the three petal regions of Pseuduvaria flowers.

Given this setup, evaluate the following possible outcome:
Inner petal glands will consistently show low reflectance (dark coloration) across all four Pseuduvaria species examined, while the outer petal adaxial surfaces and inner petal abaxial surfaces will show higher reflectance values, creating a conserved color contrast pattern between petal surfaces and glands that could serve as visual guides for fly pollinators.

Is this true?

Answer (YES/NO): YES